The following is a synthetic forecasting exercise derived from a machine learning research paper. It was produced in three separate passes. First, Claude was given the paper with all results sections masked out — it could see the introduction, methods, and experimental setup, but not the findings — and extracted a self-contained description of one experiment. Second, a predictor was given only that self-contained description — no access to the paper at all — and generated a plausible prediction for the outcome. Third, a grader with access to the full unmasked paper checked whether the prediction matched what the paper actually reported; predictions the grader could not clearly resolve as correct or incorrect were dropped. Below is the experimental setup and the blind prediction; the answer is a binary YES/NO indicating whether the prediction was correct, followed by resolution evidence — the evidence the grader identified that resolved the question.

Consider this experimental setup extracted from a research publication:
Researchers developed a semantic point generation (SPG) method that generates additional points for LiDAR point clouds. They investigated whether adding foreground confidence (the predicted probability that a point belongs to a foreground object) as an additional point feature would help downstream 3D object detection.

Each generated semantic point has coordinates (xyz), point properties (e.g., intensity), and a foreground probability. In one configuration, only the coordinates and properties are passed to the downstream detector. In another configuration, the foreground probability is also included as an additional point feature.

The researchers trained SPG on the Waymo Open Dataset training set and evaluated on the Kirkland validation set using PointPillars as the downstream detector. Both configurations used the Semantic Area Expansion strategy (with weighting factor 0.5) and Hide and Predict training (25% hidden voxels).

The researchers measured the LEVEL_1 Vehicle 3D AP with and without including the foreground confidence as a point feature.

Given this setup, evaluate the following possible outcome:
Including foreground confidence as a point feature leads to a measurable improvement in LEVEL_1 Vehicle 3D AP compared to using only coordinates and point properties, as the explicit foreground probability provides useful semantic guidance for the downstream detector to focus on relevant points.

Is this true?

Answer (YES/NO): YES